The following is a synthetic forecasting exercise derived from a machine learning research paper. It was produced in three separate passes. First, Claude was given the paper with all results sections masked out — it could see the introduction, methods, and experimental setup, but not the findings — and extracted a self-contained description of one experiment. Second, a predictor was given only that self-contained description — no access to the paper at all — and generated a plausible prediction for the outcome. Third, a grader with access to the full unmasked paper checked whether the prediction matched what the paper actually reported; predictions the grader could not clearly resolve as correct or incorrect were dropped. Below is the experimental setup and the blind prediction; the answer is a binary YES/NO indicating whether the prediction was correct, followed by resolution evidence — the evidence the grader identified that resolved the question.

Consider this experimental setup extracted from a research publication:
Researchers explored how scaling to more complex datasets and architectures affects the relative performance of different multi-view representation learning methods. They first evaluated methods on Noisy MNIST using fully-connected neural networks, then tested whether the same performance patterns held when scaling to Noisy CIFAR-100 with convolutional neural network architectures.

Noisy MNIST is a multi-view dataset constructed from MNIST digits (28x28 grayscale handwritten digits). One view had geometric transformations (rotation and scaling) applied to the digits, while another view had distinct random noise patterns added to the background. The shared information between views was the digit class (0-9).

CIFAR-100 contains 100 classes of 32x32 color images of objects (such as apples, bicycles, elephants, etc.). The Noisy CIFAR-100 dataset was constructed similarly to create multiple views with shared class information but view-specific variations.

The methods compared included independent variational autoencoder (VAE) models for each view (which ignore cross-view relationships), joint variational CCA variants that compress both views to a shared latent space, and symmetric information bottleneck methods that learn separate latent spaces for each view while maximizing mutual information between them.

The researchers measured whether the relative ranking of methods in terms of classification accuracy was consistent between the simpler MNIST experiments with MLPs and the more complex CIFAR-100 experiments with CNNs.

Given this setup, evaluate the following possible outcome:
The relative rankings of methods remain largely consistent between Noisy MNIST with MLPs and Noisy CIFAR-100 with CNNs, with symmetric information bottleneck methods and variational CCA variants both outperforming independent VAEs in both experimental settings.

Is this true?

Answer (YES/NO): NO